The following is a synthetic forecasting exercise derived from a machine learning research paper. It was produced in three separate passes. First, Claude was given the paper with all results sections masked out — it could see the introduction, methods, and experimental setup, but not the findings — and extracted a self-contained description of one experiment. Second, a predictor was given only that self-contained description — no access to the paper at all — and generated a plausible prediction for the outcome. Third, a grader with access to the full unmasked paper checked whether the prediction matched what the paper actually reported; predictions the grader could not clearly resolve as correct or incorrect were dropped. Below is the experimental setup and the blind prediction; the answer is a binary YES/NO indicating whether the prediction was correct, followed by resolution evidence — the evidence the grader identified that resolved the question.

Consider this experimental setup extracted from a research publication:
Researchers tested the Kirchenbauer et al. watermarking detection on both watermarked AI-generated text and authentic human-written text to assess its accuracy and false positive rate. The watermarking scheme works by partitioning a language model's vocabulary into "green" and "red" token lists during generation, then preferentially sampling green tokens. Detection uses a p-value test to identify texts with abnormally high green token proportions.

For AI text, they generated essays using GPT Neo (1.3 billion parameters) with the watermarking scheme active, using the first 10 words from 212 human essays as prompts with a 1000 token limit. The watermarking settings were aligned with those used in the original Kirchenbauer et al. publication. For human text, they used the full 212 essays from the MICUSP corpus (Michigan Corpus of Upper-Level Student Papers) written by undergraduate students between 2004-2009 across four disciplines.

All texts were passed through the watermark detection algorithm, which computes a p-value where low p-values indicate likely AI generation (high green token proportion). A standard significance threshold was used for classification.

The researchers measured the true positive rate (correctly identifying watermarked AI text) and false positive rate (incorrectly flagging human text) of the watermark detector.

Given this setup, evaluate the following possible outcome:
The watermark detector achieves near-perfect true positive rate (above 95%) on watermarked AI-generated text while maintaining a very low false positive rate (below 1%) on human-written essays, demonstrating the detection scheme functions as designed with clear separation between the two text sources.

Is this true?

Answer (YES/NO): NO